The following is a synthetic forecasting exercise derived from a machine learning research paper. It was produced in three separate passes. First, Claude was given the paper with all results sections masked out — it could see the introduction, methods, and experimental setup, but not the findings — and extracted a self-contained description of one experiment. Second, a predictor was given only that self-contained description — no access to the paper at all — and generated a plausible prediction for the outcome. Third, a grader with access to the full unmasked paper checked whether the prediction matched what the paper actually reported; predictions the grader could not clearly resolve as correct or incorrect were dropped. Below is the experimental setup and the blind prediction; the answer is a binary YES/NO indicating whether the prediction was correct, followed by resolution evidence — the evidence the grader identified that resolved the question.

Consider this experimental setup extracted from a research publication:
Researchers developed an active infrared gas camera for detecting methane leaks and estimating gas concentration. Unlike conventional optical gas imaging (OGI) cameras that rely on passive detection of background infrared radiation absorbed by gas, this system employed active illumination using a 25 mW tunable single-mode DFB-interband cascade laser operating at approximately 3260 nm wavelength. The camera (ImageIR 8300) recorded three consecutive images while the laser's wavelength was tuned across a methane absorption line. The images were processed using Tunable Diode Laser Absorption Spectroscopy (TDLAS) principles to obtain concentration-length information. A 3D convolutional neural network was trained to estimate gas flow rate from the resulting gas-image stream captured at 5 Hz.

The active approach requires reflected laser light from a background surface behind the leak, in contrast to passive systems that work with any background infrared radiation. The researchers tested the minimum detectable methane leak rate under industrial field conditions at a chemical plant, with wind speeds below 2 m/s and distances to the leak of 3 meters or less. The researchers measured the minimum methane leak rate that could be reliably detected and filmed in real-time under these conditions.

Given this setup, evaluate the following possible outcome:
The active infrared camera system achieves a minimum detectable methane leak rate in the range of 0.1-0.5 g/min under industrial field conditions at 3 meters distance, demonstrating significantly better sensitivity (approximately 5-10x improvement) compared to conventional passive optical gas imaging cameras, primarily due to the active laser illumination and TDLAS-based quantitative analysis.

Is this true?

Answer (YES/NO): NO